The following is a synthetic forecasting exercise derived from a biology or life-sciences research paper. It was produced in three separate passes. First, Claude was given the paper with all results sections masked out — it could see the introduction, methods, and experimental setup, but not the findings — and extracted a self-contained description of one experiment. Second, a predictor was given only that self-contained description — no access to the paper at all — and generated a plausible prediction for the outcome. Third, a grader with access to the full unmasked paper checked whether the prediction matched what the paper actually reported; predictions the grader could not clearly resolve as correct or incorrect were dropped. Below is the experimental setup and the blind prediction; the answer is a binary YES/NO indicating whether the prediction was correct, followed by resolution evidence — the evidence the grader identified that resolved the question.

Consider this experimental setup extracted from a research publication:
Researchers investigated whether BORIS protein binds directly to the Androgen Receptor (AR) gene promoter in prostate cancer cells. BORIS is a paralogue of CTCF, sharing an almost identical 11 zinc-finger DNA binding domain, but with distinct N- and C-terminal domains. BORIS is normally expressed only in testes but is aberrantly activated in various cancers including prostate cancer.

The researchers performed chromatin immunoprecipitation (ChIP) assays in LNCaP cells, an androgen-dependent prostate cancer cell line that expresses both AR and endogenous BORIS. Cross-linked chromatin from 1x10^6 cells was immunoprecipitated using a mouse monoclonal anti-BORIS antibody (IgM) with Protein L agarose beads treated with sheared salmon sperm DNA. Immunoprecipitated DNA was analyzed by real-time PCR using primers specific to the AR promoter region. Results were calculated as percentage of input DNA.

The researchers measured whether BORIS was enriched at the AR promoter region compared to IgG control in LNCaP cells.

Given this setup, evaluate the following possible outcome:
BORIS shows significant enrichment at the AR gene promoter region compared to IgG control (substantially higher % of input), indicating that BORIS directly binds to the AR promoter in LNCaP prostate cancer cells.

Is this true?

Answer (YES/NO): YES